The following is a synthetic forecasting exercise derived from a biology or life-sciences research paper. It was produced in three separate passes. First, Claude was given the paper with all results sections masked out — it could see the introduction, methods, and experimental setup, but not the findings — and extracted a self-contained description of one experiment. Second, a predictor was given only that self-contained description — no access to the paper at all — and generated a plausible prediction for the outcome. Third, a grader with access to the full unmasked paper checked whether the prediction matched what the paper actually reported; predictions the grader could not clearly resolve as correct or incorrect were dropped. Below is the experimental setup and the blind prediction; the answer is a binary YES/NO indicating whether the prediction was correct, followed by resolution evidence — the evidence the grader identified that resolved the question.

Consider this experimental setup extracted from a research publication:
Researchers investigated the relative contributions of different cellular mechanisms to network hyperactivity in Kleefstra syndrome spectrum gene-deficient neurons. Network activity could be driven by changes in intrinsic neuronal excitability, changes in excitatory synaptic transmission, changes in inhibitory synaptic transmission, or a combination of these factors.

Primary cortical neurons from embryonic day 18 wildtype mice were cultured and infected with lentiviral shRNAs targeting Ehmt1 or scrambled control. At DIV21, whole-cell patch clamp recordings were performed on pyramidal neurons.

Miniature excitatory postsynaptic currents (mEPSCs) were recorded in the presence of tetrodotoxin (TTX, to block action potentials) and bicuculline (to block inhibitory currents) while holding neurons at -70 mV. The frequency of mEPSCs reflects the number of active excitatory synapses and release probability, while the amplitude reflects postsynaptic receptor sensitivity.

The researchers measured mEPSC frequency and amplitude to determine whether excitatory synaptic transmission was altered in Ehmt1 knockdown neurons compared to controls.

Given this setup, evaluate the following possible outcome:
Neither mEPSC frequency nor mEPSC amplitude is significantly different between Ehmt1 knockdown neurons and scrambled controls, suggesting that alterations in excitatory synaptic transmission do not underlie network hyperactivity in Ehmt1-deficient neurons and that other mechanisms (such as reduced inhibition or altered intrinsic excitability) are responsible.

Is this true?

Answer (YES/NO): YES